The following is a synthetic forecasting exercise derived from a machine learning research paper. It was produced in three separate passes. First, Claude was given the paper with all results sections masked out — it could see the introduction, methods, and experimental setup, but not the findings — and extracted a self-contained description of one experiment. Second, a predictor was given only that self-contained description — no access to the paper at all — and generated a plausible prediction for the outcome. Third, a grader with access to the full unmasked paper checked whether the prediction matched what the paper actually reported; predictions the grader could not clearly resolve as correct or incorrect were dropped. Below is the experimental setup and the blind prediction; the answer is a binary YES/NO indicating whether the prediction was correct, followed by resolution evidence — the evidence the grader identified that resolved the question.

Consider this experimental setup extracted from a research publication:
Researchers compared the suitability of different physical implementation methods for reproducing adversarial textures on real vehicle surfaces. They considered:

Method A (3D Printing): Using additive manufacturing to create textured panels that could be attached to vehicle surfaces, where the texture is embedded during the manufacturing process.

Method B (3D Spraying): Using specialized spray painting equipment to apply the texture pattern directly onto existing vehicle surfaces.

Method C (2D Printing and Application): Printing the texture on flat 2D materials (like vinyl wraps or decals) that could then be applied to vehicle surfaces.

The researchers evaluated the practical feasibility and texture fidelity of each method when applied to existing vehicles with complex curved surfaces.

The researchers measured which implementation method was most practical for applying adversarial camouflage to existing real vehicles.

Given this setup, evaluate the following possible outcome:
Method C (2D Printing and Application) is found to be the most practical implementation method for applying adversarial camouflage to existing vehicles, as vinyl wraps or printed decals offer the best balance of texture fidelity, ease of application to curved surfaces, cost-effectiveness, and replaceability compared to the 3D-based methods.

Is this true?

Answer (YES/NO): YES